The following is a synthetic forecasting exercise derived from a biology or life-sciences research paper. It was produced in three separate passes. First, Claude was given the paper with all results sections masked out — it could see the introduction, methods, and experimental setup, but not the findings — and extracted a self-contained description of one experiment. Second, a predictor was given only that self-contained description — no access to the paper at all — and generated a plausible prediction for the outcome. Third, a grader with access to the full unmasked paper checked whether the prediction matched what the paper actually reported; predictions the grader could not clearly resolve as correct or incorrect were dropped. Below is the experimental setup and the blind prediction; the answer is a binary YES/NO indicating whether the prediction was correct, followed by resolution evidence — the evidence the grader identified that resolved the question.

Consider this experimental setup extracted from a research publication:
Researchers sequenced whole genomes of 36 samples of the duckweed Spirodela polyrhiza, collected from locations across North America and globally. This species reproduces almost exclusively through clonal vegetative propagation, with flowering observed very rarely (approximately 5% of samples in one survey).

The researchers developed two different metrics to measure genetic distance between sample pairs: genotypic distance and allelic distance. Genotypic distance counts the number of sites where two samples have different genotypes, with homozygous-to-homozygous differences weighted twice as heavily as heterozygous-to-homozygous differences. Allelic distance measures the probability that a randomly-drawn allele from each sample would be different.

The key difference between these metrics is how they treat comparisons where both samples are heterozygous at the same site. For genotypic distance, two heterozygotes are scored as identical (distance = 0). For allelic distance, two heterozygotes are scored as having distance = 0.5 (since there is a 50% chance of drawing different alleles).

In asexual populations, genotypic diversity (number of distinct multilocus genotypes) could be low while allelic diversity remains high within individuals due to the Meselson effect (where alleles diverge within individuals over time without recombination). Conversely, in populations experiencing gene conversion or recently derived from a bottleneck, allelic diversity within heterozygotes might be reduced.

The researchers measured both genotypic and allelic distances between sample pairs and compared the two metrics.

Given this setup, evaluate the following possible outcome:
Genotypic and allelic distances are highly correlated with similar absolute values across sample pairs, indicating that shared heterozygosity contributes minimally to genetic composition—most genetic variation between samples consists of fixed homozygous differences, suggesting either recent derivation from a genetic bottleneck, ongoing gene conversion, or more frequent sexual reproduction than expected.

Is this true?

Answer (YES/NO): YES